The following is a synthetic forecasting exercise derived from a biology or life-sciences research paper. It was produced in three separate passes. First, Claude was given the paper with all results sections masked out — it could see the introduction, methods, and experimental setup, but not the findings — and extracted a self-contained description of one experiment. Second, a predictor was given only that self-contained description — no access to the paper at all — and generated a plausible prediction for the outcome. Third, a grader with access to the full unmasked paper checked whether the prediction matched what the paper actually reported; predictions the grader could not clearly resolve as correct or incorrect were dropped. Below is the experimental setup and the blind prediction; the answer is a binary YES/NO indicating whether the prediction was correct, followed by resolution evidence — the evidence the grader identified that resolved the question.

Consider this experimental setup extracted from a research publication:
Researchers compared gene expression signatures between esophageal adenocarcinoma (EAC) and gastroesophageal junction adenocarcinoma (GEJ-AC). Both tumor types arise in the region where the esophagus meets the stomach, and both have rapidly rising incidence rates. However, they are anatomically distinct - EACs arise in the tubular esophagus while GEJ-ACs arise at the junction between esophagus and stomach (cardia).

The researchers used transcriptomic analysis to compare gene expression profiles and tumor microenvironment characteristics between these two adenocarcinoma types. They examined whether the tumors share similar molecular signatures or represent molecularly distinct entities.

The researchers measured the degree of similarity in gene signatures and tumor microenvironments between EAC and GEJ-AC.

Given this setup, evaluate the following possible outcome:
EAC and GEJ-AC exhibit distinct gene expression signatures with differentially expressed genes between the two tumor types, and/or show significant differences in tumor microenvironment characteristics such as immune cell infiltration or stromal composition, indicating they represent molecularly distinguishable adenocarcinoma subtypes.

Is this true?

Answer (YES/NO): NO